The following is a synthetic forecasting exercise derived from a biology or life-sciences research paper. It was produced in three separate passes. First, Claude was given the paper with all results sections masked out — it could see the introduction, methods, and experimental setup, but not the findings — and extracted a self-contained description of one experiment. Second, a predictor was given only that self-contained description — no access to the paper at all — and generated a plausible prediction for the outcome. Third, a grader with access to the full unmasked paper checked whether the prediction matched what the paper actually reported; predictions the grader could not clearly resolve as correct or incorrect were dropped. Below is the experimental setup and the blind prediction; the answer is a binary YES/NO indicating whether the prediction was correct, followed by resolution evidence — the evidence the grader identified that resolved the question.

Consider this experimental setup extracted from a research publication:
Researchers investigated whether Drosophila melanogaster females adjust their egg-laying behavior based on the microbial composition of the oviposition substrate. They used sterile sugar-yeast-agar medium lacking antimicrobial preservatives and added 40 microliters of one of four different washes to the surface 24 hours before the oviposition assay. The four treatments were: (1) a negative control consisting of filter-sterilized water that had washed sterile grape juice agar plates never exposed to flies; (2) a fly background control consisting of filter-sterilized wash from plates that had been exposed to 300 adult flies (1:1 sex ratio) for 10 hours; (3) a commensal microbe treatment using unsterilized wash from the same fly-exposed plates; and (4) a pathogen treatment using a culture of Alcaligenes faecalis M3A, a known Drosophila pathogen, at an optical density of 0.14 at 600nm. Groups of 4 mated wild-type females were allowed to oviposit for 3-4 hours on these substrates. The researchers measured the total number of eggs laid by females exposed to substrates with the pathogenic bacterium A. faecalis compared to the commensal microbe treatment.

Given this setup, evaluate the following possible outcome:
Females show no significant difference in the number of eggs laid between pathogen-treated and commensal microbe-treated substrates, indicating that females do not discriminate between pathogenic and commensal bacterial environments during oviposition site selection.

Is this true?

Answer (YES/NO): YES